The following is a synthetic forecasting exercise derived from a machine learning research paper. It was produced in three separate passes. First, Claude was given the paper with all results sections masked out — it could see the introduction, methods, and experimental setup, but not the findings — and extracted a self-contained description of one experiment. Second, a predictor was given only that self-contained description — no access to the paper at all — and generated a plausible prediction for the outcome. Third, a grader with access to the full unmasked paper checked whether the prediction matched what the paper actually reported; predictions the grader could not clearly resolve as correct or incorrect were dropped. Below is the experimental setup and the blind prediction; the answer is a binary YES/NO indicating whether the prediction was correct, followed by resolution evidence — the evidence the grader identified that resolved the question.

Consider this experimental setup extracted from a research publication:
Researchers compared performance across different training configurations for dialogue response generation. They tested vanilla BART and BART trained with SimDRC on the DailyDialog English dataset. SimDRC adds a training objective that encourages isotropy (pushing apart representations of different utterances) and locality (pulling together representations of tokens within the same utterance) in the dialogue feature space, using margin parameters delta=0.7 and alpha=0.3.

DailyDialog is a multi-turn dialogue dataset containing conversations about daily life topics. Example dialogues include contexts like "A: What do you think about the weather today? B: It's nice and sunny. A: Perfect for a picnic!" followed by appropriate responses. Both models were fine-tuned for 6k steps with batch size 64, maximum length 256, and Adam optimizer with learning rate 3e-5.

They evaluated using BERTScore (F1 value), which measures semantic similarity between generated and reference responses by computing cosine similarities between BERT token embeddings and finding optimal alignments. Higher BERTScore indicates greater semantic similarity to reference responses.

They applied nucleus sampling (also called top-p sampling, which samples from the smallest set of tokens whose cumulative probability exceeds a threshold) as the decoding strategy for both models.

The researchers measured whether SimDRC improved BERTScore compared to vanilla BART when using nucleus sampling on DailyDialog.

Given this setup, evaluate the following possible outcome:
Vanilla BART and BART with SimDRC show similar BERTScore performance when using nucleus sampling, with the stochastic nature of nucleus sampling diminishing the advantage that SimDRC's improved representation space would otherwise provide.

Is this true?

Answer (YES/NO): YES